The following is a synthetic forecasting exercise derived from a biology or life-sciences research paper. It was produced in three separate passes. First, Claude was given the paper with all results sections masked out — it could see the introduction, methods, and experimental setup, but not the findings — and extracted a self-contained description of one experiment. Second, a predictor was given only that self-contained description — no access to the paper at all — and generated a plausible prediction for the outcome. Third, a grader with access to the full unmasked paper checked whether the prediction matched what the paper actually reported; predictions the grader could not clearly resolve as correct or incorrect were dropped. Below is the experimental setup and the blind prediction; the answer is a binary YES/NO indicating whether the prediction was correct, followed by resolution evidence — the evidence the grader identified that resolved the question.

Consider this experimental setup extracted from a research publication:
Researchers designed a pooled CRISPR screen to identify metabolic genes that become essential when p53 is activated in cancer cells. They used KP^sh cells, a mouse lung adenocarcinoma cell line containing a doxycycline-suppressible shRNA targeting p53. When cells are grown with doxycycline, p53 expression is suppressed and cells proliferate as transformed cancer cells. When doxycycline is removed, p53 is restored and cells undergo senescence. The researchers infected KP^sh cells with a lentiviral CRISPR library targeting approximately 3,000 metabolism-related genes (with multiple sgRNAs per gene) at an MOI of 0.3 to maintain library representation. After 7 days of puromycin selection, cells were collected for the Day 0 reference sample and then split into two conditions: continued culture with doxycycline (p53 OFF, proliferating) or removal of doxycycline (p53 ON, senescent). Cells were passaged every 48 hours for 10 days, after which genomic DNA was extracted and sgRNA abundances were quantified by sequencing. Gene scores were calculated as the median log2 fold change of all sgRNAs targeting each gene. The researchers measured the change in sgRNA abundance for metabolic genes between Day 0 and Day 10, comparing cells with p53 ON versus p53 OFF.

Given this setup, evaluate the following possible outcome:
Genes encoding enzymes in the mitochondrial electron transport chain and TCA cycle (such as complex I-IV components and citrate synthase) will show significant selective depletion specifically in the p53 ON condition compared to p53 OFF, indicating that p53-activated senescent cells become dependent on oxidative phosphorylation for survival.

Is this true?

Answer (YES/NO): NO